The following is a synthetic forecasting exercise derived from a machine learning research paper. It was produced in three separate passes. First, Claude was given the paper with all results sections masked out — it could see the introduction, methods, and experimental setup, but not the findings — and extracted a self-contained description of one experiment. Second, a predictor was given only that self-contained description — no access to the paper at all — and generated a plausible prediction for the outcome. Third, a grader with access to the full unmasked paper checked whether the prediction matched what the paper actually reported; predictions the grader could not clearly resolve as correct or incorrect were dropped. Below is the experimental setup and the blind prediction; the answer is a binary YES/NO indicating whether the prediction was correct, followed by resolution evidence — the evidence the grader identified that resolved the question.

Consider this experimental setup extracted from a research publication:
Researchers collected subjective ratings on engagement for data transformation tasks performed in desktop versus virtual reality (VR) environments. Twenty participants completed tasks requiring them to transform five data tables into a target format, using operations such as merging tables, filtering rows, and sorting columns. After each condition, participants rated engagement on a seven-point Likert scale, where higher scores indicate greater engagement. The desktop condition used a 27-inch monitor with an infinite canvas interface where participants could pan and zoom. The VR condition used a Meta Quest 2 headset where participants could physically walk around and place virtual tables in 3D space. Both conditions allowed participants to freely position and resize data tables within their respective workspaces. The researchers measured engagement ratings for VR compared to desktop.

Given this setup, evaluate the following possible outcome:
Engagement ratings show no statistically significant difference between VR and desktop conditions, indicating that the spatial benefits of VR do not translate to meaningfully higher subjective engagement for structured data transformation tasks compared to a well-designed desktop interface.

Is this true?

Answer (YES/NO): NO